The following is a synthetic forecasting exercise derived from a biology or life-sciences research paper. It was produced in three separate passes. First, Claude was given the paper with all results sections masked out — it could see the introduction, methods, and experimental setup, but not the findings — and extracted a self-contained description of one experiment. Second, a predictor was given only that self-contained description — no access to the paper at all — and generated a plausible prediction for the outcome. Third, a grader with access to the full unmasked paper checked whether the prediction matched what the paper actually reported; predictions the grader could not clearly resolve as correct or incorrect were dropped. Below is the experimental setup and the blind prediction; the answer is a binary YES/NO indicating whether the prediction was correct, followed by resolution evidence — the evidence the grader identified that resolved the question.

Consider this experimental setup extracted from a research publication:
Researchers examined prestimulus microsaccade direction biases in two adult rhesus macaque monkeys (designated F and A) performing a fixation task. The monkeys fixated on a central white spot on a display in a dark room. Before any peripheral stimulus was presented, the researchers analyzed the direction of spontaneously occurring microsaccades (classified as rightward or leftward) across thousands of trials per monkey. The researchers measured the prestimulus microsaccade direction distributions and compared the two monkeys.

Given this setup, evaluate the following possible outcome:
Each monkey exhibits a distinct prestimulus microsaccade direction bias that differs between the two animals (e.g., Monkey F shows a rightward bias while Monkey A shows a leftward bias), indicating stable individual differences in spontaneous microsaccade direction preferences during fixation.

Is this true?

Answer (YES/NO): YES